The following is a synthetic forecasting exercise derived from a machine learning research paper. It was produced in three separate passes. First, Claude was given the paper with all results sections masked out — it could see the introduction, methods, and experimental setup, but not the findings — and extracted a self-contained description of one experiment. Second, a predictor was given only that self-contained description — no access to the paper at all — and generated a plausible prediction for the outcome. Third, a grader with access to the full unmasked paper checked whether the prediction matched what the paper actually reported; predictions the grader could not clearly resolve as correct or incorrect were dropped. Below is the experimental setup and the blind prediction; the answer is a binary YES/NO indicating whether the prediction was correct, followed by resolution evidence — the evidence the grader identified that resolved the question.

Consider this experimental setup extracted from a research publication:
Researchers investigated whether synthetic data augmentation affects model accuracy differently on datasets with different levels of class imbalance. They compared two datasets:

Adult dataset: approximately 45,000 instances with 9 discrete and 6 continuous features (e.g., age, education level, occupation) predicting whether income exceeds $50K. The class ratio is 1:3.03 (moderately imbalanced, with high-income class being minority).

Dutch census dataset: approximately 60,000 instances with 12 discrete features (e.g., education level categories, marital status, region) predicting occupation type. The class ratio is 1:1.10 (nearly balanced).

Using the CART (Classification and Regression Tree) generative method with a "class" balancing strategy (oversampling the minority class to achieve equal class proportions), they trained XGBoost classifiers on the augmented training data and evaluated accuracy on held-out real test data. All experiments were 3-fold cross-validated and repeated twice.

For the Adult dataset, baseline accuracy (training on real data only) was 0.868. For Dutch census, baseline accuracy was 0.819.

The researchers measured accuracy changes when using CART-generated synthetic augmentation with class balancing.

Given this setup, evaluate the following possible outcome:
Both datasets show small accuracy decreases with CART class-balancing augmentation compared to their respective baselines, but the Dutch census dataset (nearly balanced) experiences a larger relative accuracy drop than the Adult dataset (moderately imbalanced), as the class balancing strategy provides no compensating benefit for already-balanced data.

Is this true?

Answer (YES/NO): NO